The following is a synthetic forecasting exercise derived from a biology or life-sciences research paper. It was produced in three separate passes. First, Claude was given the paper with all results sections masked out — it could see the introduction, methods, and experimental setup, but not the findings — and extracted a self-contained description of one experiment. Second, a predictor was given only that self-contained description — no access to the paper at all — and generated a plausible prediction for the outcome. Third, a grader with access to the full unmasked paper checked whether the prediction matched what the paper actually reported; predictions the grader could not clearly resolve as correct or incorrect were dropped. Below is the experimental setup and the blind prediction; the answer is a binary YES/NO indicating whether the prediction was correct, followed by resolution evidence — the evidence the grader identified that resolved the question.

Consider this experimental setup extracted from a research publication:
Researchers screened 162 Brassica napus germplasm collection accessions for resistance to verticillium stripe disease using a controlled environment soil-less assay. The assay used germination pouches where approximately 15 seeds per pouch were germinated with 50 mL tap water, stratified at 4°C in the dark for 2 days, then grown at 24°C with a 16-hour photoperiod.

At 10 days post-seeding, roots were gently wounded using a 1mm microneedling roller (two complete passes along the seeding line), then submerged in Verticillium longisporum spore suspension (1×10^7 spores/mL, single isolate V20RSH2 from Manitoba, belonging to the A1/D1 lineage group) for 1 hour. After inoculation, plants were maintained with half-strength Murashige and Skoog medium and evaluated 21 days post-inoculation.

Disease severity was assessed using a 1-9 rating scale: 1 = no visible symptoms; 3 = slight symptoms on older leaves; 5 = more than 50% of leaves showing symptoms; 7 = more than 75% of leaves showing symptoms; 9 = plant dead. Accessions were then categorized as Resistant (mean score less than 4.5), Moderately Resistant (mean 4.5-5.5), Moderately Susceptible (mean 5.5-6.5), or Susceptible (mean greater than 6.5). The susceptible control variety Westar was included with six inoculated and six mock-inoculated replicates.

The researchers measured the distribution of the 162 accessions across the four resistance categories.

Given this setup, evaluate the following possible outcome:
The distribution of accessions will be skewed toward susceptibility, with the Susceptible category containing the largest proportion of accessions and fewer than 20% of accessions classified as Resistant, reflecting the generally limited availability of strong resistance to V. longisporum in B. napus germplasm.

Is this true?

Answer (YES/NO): NO